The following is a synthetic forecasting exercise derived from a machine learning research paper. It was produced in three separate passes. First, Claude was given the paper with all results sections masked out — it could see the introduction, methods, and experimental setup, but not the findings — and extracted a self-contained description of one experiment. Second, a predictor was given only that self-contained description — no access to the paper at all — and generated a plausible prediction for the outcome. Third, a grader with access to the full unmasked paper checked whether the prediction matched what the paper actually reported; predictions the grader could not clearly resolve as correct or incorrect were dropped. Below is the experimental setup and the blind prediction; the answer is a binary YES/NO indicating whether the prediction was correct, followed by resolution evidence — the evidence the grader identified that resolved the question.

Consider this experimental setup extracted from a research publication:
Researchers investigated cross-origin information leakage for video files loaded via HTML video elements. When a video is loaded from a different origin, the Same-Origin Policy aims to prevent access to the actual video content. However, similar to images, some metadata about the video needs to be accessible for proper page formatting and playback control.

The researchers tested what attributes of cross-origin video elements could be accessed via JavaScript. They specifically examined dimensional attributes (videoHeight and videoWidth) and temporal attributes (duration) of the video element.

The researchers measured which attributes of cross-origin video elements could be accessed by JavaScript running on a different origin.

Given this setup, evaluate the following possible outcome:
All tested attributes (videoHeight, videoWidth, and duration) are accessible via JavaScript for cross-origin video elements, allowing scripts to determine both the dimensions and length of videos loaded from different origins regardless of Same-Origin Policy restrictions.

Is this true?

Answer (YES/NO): YES